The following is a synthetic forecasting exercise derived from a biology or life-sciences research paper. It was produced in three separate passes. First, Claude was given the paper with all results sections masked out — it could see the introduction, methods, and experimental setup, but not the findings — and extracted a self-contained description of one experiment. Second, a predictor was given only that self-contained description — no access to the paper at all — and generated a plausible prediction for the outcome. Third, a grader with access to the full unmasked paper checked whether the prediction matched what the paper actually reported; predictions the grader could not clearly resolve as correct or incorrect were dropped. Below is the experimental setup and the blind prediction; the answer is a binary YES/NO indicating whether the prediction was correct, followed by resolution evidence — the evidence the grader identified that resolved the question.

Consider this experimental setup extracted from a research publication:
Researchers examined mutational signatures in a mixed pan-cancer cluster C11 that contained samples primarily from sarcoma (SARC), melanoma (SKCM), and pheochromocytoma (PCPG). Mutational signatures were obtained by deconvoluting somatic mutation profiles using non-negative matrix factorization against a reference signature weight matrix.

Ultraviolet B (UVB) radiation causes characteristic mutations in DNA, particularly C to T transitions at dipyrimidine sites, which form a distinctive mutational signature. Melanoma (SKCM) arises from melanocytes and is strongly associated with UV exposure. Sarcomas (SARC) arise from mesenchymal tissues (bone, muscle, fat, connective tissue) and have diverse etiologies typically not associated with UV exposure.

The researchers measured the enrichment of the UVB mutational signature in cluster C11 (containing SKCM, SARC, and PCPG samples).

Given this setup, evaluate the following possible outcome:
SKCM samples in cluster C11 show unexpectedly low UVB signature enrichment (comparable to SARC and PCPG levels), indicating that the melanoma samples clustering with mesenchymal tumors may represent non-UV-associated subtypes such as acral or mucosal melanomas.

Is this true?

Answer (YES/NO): NO